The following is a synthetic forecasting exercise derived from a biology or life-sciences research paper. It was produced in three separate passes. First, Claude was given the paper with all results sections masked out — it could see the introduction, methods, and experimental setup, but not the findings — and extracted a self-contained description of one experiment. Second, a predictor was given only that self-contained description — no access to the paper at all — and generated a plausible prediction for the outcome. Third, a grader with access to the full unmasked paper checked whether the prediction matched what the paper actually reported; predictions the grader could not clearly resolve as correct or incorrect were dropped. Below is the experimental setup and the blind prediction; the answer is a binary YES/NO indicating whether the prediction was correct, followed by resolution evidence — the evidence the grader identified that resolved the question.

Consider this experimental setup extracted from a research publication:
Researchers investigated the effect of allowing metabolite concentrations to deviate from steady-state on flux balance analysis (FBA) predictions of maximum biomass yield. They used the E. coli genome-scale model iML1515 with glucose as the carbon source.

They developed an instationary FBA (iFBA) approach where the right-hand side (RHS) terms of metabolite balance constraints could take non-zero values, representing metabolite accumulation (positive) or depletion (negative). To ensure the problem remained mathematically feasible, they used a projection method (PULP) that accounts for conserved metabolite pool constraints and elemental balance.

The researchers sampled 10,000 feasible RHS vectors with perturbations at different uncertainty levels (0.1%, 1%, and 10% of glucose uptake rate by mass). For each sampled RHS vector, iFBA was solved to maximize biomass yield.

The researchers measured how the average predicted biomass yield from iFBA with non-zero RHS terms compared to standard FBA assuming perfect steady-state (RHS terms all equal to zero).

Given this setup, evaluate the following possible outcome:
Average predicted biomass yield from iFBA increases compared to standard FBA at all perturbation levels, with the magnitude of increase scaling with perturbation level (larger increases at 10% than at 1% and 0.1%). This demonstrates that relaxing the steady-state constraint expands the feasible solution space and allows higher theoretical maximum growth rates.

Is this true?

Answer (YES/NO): NO